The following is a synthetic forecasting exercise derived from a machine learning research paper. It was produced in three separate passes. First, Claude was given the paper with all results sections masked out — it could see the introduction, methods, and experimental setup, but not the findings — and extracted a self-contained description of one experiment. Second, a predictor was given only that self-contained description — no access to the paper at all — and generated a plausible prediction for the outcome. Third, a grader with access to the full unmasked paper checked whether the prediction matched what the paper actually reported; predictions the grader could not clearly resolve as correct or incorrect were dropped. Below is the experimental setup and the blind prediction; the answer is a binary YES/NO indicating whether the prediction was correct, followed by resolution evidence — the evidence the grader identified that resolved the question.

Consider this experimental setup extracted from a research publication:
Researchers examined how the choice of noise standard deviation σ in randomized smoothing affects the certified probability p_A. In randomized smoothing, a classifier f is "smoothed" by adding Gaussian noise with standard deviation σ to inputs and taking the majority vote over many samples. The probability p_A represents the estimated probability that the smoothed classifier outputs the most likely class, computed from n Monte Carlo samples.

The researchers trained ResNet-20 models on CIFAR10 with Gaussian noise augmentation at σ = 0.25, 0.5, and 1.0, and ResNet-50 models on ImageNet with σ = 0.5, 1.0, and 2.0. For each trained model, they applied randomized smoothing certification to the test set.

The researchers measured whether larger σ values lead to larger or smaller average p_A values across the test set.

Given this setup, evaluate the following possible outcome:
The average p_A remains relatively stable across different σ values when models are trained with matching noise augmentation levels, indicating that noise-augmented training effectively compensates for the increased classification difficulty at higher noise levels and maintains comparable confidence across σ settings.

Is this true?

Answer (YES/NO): NO